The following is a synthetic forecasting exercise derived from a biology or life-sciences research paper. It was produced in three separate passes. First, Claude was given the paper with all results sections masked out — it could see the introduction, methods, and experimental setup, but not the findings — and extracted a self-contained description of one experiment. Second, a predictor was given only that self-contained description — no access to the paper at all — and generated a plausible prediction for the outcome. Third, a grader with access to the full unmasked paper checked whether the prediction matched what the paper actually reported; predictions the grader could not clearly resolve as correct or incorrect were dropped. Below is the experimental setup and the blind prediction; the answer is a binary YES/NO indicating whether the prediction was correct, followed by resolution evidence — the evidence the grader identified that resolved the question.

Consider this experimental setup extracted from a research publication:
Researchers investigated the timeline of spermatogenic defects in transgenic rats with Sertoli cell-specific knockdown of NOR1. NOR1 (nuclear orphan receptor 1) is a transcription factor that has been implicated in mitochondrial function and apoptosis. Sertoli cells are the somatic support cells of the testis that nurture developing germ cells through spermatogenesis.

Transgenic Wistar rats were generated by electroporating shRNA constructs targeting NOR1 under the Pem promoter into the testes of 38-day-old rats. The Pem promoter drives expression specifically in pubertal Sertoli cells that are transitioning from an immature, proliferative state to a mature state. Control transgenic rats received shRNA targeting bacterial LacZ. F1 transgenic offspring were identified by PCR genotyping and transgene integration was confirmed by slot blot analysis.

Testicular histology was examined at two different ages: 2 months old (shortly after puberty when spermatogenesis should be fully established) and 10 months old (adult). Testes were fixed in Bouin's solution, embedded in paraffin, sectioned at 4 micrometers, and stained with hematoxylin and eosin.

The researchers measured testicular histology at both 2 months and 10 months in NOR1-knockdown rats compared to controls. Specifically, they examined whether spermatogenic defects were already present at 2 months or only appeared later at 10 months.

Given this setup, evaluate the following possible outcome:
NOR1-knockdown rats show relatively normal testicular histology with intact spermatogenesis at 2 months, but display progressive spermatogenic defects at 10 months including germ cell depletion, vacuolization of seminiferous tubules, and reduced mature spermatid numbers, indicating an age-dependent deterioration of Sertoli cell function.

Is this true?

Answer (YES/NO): NO